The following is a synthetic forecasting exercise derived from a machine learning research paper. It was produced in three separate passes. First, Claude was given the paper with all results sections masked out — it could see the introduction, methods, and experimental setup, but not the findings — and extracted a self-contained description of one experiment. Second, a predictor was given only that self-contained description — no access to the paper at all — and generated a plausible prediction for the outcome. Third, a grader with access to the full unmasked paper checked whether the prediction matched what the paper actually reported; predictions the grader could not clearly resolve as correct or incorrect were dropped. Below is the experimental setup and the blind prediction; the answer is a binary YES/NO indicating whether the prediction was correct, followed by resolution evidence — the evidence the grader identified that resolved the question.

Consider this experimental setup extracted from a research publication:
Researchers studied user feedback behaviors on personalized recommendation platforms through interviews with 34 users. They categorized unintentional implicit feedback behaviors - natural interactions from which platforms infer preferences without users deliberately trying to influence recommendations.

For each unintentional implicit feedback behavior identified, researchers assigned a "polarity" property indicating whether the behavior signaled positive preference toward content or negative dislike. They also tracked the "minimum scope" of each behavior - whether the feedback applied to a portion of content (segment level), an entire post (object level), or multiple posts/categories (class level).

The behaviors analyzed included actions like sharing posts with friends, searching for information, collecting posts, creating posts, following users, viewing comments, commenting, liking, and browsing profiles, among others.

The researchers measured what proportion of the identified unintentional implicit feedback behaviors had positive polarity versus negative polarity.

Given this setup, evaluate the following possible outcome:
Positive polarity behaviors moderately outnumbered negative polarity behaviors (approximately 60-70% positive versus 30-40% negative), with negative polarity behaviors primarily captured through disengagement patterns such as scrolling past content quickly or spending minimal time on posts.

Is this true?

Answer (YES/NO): NO